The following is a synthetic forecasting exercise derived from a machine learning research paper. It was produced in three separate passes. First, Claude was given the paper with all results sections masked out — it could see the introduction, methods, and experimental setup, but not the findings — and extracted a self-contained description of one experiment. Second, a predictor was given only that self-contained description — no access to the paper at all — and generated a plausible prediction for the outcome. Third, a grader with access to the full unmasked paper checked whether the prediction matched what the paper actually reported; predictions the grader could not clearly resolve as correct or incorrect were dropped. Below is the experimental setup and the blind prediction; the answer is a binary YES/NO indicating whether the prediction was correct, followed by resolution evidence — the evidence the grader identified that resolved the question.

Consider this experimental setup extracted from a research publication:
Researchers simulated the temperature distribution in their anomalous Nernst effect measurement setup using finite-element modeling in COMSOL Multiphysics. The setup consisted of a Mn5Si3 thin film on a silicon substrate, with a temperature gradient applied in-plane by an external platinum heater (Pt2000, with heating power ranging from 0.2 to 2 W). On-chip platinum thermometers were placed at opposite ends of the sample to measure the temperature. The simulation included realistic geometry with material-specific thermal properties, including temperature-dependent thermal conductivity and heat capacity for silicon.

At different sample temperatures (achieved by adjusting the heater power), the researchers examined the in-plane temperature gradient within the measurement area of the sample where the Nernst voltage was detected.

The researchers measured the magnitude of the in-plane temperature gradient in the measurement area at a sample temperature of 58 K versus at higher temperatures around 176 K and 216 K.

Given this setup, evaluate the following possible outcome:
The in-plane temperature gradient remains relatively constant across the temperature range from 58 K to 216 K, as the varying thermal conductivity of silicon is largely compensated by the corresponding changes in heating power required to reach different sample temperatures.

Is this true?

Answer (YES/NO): NO